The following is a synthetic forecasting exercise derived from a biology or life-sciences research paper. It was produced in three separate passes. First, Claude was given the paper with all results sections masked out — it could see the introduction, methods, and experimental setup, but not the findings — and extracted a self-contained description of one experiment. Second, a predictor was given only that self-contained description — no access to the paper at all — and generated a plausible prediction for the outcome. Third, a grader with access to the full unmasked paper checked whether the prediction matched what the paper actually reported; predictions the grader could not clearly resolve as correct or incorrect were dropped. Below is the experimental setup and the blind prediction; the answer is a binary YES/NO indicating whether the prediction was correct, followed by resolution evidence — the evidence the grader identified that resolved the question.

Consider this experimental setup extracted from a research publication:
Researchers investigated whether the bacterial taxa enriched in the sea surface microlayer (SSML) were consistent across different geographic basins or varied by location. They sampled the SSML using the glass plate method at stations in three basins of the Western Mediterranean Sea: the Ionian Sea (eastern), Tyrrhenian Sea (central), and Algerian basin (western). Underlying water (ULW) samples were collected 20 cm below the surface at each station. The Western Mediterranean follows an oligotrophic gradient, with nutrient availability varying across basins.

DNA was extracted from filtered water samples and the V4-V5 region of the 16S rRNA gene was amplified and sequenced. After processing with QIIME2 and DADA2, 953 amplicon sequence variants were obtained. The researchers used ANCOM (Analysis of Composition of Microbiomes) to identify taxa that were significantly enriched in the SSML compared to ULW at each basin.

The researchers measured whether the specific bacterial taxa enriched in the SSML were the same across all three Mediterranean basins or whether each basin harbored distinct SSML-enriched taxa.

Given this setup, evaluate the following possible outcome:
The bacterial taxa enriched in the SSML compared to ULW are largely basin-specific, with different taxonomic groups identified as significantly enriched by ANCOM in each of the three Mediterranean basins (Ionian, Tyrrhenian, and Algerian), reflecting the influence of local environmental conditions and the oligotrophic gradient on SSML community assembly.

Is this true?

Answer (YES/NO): YES